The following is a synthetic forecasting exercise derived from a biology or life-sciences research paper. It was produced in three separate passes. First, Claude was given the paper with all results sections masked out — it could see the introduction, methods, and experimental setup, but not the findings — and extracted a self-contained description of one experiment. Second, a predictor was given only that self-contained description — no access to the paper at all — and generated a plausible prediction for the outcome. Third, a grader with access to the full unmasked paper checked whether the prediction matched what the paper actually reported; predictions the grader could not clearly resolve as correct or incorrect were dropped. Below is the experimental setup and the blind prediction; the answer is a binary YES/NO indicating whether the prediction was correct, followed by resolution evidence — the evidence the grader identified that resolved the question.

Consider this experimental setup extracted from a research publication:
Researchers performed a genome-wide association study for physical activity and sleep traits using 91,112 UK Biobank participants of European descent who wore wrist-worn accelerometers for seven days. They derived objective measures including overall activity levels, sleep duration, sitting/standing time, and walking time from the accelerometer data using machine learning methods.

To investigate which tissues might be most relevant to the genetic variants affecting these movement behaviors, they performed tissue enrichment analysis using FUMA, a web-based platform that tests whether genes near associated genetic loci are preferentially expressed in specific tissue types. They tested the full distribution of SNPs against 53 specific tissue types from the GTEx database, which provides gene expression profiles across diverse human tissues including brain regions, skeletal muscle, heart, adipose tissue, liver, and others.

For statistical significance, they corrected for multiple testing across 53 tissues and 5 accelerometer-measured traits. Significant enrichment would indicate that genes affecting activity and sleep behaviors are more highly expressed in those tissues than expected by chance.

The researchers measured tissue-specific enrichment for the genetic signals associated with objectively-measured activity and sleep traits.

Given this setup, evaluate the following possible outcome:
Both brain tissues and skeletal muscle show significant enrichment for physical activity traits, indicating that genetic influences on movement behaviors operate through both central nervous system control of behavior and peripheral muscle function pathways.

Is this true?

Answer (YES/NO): NO